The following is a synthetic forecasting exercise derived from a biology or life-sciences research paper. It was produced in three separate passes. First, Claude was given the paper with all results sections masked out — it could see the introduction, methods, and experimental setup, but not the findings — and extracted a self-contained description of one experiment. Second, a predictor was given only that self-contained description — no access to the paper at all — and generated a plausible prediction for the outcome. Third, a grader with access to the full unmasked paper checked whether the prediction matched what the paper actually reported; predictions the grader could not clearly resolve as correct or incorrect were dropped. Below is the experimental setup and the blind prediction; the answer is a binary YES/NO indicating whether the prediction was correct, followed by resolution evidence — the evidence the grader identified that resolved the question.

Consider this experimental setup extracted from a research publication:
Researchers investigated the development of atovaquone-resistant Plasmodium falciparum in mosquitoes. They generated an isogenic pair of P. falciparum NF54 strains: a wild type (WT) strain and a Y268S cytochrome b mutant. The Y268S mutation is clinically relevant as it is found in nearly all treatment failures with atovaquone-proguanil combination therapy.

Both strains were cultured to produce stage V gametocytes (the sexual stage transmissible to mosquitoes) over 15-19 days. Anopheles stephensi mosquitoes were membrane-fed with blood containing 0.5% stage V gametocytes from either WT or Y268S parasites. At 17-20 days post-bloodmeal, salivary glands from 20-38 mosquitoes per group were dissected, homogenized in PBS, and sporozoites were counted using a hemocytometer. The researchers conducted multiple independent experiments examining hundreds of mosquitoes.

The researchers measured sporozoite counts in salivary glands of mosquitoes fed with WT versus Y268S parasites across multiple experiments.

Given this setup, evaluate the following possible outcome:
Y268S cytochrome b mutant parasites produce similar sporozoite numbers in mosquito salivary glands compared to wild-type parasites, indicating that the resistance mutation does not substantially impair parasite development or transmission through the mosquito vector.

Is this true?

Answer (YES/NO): NO